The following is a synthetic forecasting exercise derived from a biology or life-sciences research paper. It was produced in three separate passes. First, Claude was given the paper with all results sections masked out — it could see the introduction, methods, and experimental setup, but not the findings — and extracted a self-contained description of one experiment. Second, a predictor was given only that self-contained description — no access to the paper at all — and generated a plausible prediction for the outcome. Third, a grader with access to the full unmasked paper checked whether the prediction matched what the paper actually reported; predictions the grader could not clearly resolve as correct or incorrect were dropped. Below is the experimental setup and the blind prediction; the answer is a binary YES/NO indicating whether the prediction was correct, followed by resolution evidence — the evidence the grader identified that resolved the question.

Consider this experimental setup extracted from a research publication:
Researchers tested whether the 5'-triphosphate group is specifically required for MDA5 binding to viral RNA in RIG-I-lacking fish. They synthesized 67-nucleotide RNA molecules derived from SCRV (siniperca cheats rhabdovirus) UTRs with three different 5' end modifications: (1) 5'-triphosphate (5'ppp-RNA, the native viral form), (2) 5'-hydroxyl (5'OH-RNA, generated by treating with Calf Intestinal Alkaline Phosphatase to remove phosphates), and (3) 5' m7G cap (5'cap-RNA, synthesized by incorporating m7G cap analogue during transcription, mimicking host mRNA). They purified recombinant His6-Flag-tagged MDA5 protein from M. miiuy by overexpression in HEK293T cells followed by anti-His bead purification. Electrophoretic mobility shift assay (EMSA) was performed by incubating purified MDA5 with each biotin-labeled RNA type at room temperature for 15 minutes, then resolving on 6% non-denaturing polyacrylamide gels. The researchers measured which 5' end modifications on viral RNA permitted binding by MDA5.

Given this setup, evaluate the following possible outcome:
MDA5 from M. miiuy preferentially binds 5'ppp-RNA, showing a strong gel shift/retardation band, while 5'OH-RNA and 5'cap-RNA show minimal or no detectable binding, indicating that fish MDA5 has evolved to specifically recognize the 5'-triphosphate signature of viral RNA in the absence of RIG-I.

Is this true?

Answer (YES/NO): YES